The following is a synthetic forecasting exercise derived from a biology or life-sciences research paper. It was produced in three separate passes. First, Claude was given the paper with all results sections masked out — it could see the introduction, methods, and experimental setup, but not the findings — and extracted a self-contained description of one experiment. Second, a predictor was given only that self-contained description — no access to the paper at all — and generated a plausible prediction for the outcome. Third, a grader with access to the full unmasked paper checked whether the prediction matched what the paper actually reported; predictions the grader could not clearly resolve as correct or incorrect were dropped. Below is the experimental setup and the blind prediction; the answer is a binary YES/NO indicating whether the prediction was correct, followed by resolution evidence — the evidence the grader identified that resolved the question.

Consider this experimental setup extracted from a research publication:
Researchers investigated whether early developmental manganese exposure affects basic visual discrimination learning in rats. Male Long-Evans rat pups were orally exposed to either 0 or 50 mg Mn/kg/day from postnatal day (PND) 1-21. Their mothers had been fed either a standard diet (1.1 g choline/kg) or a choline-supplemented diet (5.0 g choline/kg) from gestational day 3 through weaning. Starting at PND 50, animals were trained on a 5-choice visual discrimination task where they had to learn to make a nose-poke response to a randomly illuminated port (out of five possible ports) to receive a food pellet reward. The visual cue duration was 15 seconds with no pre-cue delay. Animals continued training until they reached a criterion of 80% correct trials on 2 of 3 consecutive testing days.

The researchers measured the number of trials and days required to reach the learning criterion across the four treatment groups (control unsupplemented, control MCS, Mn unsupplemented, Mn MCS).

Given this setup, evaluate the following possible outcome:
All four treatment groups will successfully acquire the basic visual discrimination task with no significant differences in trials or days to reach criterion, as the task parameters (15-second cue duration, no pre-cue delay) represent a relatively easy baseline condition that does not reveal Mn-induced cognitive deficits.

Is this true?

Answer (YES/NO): YES